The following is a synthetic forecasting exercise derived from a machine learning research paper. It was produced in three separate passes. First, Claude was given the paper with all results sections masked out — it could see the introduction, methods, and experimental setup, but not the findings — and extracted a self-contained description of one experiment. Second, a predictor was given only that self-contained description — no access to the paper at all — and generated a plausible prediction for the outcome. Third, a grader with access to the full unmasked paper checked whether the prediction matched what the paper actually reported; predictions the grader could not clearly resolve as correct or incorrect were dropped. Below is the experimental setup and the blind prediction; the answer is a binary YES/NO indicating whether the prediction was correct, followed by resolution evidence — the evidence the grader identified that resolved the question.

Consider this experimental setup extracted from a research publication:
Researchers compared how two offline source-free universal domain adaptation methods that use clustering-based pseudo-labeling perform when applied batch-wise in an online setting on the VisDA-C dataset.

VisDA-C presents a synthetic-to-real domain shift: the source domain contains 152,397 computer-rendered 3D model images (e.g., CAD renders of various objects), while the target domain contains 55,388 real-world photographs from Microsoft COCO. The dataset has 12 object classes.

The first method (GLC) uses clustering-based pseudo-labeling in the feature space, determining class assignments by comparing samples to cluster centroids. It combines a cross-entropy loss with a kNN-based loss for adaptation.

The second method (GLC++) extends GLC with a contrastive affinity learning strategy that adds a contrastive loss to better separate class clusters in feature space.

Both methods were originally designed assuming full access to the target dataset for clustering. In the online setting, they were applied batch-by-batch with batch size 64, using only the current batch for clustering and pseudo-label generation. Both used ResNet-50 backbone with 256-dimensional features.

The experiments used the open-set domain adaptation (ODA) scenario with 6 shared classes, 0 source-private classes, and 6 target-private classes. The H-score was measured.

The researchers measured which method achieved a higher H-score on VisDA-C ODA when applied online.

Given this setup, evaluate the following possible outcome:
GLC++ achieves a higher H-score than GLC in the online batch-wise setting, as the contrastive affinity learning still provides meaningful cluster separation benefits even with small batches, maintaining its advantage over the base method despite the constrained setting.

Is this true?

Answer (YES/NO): NO